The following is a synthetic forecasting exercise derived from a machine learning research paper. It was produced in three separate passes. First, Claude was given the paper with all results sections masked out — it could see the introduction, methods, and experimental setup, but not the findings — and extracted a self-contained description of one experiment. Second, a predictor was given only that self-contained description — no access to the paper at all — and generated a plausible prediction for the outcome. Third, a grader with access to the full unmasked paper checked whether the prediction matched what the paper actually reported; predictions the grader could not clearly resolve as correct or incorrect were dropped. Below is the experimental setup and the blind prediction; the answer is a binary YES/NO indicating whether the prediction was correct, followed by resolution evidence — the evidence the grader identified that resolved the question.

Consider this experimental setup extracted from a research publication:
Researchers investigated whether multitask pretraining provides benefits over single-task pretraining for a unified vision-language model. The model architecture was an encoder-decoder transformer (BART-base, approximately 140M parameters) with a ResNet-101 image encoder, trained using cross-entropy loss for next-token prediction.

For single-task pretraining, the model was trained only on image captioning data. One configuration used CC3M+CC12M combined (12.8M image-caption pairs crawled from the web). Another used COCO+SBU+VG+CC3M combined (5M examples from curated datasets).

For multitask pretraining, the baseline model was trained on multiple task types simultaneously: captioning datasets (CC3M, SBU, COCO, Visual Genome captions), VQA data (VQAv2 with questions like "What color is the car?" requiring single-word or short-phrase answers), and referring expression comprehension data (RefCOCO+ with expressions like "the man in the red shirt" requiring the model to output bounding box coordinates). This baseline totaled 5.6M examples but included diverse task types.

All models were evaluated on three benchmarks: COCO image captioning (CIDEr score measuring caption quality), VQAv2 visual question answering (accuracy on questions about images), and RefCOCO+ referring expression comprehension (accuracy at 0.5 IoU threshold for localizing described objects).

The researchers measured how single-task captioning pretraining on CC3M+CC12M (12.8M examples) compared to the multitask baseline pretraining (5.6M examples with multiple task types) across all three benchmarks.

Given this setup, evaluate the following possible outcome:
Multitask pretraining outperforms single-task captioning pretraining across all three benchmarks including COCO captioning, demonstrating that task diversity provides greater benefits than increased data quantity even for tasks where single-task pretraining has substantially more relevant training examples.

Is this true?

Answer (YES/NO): YES